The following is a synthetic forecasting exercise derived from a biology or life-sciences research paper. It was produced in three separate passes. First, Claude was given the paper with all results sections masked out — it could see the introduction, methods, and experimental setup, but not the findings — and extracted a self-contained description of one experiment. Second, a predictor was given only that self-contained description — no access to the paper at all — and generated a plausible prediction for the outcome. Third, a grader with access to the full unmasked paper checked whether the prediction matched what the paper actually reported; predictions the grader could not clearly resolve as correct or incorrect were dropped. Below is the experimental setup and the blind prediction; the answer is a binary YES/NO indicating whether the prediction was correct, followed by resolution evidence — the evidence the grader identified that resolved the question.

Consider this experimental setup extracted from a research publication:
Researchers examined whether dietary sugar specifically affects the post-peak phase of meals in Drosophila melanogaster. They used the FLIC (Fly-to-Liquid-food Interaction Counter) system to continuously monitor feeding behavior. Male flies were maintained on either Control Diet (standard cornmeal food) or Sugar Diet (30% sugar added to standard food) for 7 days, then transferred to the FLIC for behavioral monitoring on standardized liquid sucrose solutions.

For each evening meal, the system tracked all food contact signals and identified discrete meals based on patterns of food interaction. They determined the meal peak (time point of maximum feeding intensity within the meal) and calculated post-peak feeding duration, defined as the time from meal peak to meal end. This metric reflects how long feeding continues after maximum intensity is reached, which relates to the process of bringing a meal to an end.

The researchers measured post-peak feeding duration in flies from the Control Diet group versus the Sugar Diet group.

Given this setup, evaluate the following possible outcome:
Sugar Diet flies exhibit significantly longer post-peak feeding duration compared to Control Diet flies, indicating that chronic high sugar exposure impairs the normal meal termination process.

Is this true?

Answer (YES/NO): YES